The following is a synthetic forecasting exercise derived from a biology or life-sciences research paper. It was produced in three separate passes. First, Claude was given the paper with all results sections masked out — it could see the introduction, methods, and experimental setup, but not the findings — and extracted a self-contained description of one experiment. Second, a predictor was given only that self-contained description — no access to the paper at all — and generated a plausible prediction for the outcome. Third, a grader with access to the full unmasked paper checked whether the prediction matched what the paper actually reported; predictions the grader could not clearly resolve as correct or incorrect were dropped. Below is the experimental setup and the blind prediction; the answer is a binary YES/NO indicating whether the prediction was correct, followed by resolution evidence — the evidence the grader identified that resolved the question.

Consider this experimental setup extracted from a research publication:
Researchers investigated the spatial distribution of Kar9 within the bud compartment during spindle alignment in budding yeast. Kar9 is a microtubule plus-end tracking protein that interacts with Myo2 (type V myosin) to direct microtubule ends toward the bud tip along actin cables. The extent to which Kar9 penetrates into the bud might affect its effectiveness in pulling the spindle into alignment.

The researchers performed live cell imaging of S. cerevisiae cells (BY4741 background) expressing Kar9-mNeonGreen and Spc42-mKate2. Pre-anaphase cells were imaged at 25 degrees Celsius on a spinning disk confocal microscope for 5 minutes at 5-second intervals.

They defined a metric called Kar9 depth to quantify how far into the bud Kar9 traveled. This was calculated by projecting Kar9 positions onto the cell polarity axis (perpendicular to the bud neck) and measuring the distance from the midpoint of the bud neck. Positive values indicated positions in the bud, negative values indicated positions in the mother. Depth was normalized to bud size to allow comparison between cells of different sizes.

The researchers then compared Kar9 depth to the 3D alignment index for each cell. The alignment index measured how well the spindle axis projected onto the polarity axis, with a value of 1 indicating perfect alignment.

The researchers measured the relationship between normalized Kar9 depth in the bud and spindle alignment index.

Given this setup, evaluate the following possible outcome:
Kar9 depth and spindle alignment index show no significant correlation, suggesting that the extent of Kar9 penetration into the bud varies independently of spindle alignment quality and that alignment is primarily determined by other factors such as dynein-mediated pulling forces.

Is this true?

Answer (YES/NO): NO